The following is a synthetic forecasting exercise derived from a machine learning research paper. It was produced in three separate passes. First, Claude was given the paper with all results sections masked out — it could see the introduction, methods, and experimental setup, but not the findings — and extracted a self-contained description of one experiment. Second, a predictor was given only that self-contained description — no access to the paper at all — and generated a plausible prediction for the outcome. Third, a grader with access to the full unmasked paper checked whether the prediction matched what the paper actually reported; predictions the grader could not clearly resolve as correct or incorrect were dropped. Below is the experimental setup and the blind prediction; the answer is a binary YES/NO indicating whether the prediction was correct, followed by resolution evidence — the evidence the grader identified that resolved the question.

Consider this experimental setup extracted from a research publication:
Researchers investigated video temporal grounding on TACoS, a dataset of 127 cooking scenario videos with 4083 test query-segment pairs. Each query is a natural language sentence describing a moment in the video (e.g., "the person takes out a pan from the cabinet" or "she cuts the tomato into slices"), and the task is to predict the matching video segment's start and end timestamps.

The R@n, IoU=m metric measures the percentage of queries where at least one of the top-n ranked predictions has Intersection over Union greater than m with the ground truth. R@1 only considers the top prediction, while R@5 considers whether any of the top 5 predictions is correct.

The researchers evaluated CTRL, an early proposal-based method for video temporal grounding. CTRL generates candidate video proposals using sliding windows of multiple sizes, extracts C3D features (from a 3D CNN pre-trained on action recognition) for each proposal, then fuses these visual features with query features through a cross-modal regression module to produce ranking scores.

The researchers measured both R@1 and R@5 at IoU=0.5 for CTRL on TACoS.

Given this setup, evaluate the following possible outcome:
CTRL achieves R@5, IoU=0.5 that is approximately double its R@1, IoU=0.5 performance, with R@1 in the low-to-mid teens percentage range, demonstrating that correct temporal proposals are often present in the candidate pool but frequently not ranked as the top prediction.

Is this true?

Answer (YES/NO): YES